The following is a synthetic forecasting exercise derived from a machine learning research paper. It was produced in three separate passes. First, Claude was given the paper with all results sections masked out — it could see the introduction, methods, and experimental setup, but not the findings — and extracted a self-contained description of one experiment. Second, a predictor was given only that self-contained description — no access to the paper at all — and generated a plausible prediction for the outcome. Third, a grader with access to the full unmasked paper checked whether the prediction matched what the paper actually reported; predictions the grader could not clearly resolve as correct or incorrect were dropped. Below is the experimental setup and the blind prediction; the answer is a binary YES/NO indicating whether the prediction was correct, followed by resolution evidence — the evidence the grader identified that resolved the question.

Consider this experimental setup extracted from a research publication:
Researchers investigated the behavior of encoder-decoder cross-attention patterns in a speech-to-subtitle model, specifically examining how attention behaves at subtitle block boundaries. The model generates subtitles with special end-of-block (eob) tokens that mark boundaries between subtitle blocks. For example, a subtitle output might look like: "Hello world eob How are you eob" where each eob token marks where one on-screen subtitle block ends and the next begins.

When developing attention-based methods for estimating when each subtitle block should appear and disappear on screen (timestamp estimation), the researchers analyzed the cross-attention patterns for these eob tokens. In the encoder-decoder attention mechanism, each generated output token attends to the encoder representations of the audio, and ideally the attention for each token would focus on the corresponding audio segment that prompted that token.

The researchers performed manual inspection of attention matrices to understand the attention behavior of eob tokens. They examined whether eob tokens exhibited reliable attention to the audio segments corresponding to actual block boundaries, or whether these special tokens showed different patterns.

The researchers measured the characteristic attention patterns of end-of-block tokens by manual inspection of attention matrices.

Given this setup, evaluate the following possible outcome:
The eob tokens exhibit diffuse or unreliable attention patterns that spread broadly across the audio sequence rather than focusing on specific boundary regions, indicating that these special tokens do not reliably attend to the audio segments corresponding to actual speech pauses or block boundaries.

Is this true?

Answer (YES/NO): NO